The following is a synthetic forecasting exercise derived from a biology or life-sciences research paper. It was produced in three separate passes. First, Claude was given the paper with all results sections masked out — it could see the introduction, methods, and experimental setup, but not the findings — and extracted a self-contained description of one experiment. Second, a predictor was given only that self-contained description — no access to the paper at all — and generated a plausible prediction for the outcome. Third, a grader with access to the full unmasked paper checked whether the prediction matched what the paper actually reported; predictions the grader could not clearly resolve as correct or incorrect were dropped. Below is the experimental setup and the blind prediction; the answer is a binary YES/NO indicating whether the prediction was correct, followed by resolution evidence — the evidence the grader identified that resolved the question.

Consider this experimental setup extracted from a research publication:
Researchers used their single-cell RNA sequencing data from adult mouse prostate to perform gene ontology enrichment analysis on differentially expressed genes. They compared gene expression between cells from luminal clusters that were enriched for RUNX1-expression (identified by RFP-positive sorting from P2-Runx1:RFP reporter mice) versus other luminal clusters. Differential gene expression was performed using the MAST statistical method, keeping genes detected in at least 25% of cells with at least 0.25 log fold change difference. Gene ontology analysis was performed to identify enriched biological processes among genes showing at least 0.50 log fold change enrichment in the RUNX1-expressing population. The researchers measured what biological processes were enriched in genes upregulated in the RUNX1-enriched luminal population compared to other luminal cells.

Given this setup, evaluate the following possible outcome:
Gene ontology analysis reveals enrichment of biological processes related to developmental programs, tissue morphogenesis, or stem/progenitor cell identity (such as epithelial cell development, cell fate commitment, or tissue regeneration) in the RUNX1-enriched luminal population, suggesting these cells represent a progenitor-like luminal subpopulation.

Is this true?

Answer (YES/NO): YES